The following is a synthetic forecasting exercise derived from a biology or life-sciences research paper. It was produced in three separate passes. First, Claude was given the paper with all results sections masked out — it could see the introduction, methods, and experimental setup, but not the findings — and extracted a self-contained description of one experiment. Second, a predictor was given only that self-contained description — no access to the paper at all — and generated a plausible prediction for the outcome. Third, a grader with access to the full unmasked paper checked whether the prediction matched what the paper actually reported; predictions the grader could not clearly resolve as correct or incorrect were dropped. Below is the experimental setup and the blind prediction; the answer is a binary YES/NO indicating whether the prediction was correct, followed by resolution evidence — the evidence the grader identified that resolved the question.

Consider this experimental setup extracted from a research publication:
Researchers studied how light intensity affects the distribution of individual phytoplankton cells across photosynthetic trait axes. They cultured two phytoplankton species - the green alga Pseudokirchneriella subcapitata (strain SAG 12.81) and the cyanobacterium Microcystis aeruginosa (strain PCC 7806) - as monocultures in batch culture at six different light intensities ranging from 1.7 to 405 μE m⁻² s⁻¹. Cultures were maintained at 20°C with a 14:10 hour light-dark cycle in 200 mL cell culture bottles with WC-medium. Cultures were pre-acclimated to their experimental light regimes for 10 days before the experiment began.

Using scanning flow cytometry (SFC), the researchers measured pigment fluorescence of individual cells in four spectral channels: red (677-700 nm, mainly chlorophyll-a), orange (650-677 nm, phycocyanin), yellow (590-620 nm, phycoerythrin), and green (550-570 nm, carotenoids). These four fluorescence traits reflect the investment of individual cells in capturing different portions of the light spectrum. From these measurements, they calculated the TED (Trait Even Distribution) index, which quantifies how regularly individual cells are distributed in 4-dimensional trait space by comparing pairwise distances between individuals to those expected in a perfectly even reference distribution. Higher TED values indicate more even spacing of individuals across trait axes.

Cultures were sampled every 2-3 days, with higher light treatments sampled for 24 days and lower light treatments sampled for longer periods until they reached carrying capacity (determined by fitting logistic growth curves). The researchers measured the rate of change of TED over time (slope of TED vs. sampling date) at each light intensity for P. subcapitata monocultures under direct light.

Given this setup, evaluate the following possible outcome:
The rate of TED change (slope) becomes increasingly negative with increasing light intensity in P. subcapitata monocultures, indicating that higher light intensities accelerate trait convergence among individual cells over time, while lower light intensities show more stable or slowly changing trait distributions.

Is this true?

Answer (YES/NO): YES